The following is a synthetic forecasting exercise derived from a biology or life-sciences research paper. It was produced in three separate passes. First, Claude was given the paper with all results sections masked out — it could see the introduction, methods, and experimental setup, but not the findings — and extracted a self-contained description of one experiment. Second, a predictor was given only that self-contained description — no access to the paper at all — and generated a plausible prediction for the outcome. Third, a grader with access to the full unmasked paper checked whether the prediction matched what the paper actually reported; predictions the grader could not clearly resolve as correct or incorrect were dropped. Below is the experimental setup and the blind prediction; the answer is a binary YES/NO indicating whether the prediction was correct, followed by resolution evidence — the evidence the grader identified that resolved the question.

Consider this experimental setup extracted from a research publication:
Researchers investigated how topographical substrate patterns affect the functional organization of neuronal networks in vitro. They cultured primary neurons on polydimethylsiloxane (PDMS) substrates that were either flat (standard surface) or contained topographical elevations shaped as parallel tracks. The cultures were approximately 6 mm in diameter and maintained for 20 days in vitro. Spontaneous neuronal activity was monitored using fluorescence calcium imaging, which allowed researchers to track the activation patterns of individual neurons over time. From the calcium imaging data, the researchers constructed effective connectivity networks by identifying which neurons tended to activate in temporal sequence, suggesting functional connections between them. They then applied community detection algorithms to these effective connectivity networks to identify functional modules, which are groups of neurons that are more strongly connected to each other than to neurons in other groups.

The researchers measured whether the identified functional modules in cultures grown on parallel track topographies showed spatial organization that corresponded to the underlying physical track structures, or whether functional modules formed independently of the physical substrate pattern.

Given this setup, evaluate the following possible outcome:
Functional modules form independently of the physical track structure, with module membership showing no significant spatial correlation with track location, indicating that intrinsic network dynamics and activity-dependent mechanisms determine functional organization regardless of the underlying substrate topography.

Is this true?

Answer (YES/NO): NO